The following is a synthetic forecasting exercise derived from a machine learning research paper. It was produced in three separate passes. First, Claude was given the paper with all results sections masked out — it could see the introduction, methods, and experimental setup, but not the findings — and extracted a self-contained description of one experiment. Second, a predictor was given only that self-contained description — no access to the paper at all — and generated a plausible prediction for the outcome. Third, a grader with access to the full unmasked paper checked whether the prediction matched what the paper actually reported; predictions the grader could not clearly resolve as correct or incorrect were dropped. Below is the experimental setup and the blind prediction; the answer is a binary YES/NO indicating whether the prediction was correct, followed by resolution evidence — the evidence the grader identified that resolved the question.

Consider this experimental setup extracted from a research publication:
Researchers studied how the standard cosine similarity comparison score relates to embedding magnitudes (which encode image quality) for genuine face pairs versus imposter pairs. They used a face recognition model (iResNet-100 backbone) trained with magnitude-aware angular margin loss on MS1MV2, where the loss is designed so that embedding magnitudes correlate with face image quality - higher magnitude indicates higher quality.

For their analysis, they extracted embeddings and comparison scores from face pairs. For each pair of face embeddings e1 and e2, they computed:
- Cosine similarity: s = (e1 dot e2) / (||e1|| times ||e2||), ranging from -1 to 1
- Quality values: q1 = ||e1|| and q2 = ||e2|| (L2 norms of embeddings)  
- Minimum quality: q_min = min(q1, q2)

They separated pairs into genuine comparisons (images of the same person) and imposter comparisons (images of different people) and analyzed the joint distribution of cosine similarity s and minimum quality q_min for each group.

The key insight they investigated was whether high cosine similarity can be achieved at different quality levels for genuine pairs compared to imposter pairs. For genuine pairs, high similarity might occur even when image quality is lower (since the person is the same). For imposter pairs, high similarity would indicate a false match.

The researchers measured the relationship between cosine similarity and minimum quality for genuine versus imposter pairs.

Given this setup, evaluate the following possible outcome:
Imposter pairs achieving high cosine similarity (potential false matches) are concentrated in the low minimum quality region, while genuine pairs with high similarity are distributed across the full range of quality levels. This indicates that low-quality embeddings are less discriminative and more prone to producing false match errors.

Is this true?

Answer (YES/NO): NO